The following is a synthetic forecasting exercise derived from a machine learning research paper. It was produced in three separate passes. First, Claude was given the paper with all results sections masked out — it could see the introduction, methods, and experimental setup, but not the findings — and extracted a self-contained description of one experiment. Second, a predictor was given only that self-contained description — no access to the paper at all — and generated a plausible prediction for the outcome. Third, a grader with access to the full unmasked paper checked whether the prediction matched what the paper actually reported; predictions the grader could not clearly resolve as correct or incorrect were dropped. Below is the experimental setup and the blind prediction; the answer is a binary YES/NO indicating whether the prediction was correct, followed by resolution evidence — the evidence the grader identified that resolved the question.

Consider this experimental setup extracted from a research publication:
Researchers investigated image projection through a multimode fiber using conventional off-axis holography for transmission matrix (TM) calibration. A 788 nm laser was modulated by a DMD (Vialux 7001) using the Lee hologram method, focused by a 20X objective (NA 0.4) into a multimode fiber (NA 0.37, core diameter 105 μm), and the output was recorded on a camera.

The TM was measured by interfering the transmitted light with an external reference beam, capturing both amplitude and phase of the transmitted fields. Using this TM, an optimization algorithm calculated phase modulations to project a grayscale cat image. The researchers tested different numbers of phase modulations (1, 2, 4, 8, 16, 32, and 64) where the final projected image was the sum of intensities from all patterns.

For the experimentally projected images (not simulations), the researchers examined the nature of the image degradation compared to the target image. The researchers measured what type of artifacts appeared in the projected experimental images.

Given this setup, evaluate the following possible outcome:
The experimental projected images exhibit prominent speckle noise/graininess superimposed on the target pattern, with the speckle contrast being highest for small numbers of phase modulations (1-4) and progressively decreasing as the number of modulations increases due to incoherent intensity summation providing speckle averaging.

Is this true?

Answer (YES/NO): NO